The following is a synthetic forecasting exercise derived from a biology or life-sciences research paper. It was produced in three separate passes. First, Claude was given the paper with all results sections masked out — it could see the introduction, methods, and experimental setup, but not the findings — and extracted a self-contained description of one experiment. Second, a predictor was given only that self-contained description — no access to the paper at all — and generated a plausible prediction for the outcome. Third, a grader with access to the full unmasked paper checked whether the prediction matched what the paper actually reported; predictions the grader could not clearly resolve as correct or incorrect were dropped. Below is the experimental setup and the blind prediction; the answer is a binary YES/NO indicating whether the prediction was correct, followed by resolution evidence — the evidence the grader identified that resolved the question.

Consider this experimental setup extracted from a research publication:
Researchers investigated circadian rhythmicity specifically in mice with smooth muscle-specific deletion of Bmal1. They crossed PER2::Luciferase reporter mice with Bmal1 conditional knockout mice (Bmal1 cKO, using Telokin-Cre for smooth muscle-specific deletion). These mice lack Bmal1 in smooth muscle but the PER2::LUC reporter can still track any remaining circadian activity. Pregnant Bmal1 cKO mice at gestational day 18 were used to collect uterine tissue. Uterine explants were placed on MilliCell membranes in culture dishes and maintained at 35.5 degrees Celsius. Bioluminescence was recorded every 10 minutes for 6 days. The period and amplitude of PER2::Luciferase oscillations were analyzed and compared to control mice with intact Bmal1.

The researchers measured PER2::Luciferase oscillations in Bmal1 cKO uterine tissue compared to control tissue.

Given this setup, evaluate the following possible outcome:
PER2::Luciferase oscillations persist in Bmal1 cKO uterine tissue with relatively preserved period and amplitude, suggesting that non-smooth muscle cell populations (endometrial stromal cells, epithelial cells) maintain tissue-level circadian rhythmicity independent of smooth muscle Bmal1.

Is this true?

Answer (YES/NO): NO